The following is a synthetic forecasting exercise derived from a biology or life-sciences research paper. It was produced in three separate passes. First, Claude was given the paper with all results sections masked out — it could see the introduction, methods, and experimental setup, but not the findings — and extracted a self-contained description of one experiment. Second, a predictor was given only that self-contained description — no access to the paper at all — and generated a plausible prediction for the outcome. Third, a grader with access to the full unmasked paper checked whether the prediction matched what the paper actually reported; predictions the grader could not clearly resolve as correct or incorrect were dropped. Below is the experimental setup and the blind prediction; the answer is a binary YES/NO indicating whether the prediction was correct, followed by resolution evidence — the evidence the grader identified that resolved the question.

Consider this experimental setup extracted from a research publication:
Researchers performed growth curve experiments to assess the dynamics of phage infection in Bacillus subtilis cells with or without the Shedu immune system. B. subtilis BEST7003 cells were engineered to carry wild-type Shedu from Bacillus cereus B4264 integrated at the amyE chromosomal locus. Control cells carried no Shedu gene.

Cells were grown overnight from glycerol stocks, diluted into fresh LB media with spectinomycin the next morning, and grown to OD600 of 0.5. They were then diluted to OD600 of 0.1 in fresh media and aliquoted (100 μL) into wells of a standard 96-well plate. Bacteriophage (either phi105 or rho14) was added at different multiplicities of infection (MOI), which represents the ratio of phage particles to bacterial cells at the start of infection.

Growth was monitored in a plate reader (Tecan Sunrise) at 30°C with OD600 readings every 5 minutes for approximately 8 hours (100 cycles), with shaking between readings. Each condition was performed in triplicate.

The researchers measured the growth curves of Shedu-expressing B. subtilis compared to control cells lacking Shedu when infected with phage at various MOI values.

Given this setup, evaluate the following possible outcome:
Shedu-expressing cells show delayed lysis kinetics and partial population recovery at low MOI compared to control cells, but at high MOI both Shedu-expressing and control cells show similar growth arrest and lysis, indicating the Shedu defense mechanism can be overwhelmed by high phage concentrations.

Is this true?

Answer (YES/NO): NO